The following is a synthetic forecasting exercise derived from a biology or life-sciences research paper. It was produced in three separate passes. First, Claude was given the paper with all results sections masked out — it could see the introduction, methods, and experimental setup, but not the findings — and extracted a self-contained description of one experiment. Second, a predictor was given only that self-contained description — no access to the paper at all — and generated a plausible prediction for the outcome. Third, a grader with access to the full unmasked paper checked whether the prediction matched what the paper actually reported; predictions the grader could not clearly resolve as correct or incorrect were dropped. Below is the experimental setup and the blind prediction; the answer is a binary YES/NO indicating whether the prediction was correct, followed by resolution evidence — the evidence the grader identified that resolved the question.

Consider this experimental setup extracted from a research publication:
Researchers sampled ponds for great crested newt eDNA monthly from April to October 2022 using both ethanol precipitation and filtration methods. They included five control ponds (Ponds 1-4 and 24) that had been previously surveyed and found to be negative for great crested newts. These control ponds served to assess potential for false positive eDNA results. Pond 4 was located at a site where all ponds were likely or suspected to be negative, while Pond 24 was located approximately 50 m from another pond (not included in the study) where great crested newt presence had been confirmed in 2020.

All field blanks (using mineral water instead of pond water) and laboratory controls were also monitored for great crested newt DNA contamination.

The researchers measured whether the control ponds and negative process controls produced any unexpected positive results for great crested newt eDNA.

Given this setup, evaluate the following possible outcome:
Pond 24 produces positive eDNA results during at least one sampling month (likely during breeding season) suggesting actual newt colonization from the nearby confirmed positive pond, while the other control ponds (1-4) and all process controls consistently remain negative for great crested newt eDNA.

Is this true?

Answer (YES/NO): NO